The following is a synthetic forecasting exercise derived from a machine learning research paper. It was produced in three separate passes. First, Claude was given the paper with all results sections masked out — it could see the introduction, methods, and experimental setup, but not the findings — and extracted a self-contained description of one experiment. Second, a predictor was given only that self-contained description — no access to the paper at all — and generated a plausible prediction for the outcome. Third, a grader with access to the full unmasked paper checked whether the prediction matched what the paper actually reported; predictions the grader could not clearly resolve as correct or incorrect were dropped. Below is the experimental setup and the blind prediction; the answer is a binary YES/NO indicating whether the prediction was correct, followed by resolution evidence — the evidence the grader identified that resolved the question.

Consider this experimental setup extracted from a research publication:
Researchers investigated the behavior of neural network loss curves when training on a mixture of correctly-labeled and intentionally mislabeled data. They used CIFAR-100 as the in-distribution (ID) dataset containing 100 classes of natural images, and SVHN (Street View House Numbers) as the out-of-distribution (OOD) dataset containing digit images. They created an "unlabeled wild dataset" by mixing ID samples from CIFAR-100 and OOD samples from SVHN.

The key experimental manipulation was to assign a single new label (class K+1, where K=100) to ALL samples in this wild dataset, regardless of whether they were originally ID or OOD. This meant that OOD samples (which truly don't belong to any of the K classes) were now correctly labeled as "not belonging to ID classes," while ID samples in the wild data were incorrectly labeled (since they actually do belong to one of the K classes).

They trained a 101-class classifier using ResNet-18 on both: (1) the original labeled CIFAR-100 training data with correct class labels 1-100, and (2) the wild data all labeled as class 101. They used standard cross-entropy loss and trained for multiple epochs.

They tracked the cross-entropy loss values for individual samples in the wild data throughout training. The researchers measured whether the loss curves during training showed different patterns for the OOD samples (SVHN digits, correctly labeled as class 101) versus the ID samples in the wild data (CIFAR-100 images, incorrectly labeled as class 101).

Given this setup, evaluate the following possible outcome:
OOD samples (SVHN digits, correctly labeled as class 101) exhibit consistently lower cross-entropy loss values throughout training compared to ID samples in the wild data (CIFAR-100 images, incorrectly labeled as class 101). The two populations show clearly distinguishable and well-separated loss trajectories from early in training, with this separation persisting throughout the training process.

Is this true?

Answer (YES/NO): YES